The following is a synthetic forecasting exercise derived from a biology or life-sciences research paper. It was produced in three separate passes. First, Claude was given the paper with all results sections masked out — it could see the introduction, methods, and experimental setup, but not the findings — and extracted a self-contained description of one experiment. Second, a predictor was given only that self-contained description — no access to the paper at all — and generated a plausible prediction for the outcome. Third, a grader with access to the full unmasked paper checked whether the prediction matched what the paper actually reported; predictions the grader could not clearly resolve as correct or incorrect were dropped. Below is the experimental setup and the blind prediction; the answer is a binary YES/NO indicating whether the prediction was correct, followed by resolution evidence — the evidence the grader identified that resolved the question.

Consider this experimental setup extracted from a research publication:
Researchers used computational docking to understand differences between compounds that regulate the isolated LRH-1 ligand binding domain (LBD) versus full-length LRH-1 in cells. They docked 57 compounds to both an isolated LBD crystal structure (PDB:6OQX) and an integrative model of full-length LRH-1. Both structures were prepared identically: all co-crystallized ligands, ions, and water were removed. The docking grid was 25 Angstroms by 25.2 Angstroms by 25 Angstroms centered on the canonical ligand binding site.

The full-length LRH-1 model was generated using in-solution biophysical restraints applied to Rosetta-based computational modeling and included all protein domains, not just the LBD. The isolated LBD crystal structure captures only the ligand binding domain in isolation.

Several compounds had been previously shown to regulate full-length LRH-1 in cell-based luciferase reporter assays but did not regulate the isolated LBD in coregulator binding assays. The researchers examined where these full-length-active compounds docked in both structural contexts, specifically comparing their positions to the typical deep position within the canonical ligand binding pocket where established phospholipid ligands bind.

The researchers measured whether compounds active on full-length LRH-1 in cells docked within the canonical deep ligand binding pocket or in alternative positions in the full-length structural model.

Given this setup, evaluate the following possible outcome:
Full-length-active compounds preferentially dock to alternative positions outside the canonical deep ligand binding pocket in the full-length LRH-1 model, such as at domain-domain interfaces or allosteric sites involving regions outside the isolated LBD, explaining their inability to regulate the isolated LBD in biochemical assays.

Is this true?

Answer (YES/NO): NO